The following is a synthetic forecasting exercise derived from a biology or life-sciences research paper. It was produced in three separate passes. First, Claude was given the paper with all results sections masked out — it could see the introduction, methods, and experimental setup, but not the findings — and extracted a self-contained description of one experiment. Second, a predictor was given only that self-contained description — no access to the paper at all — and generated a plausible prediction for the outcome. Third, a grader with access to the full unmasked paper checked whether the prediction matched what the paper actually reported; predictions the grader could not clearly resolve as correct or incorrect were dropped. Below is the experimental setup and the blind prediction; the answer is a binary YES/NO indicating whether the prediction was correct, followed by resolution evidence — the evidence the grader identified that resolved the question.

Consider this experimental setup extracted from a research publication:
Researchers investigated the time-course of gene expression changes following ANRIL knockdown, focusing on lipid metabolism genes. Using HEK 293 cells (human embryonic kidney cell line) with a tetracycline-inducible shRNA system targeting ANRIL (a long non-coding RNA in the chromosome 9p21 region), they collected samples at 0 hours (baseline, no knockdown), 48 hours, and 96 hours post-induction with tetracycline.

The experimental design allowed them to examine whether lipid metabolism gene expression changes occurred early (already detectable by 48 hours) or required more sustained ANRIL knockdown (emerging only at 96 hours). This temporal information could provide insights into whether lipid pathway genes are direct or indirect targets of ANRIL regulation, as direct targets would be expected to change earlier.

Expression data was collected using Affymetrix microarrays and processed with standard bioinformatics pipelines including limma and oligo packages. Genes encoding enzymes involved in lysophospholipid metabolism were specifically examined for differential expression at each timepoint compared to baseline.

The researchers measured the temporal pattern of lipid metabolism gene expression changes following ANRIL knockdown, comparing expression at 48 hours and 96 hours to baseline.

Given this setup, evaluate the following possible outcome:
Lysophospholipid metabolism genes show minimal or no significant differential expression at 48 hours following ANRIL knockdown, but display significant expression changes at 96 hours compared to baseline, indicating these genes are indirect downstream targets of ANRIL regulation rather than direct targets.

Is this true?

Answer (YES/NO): NO